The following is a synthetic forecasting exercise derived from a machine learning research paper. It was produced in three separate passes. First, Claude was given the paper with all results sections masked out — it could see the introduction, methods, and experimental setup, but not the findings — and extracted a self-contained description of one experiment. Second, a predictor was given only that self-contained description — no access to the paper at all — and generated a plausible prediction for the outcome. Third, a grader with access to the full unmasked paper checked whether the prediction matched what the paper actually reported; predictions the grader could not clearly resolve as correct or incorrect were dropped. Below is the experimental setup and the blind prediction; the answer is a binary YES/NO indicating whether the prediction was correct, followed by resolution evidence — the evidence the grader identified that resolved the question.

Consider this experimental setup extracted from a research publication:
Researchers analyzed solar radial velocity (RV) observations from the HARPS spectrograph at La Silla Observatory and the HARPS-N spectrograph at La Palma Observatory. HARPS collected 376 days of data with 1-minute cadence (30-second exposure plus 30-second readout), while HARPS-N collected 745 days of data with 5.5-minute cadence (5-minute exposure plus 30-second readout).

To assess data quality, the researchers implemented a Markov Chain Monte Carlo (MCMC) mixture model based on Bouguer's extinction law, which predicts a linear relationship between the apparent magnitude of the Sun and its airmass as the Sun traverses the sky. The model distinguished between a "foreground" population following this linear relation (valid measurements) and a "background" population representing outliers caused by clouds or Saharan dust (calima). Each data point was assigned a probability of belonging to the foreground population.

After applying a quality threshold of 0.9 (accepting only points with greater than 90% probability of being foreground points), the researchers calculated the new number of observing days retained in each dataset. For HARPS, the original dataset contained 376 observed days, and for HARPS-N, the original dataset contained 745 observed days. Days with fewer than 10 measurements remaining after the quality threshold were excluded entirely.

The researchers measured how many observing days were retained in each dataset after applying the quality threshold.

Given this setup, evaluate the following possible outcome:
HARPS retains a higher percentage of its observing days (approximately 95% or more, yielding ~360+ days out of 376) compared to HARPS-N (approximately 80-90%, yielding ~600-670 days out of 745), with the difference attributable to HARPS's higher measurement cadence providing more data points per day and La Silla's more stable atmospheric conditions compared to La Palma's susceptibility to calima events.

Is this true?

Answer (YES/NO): NO